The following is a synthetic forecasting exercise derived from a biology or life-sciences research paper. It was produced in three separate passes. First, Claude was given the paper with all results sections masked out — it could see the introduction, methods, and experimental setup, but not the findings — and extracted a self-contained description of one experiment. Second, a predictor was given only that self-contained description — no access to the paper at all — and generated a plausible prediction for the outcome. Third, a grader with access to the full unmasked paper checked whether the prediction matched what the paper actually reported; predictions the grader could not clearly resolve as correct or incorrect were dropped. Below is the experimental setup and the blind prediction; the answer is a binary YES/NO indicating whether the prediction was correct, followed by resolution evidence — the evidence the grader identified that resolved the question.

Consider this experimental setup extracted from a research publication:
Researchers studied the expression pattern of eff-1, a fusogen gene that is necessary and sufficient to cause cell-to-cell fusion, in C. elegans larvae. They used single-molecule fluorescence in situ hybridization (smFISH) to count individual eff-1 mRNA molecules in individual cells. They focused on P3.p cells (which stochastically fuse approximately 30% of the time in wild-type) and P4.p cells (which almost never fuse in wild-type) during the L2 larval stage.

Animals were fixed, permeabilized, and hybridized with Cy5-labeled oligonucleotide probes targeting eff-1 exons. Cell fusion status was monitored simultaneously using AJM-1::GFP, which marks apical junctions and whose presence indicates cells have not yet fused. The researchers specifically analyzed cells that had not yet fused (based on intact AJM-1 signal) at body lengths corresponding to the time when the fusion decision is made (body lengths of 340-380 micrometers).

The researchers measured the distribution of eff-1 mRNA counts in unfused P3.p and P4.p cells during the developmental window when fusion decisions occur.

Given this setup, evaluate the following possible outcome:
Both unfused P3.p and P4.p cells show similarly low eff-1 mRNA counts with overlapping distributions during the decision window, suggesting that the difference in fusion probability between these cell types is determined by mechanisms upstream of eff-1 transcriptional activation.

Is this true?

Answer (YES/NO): NO